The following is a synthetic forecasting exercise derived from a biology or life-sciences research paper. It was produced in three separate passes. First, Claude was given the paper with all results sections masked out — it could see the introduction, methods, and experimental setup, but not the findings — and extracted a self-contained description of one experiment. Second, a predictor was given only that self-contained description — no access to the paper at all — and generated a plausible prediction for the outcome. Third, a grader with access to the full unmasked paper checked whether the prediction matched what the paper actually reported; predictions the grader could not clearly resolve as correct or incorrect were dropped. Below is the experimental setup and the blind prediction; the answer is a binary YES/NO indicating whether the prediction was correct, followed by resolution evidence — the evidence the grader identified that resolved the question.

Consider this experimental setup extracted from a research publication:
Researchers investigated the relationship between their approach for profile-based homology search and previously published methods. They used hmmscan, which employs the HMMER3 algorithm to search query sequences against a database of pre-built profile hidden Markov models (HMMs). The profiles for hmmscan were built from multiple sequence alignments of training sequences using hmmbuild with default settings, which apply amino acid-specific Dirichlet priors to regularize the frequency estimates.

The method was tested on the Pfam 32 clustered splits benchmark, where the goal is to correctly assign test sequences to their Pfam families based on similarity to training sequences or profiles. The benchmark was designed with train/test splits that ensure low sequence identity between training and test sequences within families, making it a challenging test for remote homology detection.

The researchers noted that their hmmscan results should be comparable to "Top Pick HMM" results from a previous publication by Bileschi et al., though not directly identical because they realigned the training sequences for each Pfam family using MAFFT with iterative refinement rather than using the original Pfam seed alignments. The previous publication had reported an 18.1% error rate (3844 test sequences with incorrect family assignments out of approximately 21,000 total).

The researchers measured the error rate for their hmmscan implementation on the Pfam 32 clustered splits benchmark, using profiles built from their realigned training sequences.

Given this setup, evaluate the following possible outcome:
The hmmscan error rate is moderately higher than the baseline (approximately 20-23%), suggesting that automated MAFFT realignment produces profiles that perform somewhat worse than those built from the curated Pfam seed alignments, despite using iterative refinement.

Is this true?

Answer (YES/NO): NO